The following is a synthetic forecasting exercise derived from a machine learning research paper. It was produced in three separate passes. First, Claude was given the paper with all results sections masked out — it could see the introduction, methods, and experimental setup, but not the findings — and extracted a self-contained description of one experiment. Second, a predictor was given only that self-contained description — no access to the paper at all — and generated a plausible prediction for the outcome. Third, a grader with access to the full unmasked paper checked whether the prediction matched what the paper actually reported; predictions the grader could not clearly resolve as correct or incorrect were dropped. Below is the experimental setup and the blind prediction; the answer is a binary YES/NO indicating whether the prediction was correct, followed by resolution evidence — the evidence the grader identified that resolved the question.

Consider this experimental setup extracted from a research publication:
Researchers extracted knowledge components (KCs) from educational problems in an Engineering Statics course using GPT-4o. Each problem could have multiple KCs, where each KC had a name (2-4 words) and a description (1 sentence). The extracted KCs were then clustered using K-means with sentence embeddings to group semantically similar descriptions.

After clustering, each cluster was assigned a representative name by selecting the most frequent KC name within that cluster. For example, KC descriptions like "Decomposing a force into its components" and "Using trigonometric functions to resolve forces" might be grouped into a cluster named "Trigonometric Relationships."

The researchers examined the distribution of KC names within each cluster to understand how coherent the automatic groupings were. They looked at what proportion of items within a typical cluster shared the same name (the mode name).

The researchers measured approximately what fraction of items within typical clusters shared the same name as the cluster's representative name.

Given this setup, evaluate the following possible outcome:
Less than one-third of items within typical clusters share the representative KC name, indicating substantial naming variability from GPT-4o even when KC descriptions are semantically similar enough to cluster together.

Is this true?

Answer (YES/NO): NO